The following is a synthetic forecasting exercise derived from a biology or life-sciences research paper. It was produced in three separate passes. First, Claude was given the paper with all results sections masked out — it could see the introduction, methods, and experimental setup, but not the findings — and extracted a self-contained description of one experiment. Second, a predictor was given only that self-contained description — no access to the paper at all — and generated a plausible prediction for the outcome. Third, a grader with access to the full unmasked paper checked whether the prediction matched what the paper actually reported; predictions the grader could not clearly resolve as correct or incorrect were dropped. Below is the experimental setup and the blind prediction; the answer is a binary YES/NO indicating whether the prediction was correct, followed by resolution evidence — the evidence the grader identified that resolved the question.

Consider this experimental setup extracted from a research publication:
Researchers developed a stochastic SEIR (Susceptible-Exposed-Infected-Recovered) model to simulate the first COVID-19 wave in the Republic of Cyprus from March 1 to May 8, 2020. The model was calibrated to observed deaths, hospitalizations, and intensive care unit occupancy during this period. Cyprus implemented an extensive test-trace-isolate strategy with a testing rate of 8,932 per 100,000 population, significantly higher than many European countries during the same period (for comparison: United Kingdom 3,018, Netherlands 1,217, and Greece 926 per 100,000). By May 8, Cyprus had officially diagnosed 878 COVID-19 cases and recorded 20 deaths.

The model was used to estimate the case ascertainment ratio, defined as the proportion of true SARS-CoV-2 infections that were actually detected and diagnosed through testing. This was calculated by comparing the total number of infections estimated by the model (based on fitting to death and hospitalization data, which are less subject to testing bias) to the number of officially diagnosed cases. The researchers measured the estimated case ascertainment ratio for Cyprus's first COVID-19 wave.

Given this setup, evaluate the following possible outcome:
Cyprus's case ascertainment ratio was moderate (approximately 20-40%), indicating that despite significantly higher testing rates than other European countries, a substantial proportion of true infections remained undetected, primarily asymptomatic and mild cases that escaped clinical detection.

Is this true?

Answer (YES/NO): YES